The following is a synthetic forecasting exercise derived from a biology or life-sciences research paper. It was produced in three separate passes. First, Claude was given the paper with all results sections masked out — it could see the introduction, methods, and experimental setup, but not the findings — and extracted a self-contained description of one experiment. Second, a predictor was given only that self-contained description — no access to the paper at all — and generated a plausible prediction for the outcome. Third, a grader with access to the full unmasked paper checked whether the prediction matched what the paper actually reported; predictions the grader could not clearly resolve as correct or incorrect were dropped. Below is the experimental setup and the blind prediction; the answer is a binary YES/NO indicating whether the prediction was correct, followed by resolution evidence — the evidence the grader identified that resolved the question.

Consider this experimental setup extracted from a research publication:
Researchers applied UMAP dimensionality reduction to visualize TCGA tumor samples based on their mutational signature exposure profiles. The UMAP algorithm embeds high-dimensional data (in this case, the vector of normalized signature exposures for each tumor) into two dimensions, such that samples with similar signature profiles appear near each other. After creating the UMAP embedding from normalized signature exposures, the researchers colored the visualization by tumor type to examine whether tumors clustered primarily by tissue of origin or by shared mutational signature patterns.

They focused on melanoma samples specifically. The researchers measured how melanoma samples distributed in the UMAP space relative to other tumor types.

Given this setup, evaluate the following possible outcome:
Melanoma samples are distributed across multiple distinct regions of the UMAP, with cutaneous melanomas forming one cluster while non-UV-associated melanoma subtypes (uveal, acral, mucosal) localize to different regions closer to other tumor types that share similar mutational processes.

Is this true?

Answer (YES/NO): NO